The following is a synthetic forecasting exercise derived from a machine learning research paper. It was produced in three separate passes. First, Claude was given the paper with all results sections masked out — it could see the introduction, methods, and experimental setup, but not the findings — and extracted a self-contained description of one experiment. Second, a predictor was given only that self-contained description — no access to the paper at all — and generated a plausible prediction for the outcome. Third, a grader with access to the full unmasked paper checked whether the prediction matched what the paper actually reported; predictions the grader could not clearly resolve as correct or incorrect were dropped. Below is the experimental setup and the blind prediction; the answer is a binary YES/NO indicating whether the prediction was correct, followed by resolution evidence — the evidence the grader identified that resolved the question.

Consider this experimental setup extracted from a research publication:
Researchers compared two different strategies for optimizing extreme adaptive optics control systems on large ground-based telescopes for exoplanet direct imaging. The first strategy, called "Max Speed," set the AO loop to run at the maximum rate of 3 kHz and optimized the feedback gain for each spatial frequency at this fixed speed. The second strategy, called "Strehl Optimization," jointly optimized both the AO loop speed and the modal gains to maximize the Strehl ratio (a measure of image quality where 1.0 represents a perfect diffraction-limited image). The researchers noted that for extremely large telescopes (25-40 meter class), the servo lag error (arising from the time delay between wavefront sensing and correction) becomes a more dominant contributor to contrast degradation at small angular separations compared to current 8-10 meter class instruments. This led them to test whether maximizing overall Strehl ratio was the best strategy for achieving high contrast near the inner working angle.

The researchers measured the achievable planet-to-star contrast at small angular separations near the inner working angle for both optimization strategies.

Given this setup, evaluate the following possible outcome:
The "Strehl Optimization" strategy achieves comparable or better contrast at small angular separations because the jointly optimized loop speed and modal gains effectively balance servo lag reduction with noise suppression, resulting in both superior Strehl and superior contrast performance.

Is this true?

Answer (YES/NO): NO